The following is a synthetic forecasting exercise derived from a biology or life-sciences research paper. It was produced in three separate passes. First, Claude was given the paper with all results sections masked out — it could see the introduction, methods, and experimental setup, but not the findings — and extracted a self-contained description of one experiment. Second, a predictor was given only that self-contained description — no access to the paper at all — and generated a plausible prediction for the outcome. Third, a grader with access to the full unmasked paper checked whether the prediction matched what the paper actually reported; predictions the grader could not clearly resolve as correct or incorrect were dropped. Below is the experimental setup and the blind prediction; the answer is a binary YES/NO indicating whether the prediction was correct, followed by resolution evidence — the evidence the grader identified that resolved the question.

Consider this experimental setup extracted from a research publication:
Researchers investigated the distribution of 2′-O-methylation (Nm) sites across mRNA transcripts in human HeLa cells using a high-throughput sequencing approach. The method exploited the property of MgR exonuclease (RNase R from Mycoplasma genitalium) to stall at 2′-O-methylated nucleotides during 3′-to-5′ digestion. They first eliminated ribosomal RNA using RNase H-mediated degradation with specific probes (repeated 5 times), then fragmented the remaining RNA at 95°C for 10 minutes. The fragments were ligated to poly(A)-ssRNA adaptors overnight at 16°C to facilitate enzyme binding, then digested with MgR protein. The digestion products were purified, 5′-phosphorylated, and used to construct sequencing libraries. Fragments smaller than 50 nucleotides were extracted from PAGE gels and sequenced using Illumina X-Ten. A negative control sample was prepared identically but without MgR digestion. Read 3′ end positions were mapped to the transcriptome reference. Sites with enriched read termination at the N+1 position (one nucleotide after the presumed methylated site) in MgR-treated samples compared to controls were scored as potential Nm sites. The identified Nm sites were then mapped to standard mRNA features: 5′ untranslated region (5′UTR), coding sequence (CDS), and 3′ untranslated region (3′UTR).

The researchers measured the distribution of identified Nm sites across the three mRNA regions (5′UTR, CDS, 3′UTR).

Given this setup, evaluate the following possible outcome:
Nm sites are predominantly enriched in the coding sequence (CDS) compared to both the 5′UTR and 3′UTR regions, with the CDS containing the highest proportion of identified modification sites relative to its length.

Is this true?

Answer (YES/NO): NO